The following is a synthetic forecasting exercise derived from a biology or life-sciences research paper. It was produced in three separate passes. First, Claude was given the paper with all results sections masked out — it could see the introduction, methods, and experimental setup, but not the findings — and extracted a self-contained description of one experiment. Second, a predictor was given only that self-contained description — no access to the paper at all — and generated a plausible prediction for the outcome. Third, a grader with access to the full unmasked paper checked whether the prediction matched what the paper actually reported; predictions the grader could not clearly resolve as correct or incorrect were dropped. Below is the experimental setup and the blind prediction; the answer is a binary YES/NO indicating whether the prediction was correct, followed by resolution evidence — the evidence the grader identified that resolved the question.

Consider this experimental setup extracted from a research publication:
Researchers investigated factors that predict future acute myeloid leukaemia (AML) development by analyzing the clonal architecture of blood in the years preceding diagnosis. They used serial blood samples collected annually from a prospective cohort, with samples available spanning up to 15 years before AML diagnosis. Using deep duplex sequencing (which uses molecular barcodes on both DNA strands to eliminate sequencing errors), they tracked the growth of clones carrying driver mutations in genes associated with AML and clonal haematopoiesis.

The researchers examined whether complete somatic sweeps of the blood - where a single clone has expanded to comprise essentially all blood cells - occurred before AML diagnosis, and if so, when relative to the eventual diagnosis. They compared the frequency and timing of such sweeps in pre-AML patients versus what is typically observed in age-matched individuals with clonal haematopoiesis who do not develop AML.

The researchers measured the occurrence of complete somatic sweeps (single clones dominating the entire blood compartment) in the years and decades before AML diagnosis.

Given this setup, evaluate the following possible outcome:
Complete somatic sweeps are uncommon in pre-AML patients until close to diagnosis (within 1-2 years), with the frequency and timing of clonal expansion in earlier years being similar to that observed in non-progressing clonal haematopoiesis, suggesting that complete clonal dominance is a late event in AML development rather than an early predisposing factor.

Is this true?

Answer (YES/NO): NO